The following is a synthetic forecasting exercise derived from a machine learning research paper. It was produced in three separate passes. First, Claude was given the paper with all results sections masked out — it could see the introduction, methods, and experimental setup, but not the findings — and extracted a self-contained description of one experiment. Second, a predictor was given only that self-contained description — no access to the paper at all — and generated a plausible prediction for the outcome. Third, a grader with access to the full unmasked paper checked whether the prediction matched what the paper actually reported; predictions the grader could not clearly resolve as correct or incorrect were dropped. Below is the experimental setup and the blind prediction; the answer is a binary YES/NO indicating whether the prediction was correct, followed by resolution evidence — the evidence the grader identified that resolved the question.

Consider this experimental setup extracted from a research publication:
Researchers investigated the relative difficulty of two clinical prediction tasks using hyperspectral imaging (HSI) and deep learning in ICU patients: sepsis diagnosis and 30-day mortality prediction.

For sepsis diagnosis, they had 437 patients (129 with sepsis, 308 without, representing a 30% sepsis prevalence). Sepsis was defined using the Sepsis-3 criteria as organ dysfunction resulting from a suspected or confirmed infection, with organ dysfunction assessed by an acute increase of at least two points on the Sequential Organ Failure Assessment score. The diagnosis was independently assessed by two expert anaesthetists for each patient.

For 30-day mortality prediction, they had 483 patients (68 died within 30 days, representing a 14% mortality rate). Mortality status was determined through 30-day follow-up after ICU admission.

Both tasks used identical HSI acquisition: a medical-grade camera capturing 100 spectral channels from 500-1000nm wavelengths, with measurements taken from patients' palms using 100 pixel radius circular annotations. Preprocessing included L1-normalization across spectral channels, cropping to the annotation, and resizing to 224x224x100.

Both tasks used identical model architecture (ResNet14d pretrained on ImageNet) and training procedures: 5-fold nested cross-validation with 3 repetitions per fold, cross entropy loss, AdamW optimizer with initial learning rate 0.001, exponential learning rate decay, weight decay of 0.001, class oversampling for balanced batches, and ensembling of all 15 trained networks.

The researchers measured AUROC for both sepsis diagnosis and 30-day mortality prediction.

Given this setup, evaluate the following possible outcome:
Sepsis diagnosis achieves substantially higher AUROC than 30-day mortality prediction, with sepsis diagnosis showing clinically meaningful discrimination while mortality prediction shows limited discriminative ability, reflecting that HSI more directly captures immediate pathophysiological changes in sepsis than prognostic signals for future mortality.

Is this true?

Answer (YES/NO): NO